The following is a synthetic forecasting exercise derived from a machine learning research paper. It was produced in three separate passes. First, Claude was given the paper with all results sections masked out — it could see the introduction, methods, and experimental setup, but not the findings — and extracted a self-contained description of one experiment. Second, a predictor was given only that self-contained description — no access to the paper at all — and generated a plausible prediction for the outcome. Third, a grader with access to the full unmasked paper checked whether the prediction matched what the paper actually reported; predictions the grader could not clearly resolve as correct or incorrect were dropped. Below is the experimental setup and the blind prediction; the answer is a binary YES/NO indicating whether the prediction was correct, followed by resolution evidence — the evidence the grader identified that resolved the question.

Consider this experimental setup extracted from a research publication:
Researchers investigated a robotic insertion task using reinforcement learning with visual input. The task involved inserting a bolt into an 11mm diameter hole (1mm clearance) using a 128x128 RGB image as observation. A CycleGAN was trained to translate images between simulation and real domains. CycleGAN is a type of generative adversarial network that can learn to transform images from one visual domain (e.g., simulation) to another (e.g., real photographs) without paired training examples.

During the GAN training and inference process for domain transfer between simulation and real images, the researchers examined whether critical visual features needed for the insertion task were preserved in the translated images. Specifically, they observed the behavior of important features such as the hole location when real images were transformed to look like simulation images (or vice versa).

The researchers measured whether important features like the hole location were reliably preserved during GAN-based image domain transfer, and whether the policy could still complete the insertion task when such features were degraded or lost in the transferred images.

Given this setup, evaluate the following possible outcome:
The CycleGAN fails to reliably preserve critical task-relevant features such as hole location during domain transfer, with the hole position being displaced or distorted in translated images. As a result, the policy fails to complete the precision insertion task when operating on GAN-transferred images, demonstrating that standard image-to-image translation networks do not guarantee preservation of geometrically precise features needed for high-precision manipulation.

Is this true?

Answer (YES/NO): NO